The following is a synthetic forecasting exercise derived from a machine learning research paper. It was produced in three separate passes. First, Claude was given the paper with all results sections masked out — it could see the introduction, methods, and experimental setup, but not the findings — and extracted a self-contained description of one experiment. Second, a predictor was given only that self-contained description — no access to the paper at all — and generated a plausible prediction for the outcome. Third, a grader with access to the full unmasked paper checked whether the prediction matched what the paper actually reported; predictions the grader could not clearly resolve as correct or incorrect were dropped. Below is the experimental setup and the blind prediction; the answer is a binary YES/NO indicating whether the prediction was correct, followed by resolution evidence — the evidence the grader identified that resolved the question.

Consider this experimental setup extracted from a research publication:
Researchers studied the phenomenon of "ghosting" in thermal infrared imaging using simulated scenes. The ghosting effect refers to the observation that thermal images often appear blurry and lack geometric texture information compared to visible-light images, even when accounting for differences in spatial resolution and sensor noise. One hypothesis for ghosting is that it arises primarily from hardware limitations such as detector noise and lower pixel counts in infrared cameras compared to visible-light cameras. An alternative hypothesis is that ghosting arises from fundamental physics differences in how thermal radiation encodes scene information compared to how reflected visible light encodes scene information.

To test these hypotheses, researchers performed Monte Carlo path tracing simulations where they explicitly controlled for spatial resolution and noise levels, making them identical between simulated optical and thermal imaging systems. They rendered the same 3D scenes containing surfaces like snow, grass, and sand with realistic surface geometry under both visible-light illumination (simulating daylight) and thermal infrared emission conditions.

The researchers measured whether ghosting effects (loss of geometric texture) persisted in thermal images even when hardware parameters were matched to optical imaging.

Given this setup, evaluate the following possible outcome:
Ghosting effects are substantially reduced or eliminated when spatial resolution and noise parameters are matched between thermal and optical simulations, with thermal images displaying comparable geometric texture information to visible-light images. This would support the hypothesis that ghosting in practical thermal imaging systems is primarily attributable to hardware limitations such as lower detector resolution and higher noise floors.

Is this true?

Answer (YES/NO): NO